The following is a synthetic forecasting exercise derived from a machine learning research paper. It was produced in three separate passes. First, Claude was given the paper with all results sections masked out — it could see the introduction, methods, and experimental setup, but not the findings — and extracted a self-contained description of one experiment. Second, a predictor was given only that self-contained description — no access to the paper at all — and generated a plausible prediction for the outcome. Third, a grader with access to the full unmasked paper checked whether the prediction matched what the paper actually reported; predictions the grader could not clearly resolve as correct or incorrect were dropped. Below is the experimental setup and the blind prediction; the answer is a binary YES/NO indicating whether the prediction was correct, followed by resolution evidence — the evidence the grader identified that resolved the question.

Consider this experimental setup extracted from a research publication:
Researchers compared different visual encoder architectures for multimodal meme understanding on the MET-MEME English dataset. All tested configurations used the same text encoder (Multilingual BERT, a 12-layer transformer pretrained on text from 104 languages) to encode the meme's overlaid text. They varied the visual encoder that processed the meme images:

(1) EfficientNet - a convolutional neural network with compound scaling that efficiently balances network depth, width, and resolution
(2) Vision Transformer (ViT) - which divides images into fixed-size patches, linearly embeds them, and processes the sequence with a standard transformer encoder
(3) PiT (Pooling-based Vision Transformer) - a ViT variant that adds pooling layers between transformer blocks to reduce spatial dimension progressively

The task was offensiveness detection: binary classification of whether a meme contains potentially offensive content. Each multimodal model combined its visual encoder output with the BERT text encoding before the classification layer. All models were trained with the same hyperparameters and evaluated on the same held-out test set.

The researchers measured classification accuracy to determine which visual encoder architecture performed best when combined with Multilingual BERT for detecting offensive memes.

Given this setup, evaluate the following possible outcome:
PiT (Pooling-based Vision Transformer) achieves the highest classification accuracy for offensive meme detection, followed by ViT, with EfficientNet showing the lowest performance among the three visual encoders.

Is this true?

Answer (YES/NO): NO